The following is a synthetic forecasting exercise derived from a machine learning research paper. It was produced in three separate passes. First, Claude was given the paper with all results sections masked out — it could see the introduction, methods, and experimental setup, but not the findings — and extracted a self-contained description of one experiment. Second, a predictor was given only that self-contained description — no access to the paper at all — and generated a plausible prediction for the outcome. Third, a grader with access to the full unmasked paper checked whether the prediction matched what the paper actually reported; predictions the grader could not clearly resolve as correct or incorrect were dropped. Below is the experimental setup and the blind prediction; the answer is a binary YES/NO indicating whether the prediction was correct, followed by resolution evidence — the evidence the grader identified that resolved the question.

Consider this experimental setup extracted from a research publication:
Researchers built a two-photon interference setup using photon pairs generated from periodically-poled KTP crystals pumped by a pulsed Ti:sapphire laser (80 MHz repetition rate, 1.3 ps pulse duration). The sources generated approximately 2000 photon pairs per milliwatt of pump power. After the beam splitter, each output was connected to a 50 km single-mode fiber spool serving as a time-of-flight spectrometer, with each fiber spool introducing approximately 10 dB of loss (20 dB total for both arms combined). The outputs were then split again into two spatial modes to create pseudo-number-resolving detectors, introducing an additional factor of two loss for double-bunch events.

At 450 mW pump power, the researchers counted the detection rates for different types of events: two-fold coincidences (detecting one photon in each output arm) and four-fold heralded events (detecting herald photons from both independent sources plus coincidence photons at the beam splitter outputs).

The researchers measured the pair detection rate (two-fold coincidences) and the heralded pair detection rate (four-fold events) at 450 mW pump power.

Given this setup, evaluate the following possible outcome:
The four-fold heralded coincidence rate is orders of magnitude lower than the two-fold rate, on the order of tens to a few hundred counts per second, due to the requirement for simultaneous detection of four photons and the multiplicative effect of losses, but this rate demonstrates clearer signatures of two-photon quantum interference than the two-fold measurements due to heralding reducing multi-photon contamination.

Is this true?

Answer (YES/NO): NO